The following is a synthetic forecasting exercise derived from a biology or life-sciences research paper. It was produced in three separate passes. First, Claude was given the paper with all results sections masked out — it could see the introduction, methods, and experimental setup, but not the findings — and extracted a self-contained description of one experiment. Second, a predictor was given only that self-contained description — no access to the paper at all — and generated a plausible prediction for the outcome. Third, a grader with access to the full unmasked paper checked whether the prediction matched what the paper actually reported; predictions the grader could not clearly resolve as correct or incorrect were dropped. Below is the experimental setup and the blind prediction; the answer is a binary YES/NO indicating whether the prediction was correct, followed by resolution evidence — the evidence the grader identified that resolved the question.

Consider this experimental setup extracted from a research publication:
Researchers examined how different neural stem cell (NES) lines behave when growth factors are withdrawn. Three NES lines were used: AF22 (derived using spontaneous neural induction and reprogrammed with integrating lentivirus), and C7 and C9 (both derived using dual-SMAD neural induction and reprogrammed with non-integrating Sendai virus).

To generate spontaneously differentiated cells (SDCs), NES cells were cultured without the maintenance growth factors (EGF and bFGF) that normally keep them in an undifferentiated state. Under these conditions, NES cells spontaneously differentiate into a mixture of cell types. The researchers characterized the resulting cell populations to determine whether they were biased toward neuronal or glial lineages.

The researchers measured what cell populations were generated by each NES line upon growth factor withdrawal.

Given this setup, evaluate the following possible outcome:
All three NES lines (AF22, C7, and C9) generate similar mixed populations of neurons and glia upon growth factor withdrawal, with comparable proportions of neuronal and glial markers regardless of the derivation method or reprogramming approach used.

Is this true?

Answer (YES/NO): NO